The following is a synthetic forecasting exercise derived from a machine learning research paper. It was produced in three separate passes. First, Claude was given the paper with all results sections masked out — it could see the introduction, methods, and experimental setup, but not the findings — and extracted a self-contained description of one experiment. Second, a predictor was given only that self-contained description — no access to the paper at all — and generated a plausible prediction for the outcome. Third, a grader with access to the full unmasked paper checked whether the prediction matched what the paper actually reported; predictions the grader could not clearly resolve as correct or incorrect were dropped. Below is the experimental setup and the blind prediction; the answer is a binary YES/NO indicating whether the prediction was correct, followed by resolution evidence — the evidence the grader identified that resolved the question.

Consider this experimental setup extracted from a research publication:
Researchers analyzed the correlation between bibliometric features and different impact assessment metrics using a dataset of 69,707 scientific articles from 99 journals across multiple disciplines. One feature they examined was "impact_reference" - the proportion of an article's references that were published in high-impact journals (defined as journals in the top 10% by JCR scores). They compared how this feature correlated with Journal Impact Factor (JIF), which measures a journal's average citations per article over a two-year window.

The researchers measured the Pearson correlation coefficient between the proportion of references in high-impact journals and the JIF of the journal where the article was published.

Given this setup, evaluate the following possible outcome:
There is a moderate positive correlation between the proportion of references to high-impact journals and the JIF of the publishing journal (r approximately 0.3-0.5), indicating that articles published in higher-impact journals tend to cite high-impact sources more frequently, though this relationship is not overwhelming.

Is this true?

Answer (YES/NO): NO